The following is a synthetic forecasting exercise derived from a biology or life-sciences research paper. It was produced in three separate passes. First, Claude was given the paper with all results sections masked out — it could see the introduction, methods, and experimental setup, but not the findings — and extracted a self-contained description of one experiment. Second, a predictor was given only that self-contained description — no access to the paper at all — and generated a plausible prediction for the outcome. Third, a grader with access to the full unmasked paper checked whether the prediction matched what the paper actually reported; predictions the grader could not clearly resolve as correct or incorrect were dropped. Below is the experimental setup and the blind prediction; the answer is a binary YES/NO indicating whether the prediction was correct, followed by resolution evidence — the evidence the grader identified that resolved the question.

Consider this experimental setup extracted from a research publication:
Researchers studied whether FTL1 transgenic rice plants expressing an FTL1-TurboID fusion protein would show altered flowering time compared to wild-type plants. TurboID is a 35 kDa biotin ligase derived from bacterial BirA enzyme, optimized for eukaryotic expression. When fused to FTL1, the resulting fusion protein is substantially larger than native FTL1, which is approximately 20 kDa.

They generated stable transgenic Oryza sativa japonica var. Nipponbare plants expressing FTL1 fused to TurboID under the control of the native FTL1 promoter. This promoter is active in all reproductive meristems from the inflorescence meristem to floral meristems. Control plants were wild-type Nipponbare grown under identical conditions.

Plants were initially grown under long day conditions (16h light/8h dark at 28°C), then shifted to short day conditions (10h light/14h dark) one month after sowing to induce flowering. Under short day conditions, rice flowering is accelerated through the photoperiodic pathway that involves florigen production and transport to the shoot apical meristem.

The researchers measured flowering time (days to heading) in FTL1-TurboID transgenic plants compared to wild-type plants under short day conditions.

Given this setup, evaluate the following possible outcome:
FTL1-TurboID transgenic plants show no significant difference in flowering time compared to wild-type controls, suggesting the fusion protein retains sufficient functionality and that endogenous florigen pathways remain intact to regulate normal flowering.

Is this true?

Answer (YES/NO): NO